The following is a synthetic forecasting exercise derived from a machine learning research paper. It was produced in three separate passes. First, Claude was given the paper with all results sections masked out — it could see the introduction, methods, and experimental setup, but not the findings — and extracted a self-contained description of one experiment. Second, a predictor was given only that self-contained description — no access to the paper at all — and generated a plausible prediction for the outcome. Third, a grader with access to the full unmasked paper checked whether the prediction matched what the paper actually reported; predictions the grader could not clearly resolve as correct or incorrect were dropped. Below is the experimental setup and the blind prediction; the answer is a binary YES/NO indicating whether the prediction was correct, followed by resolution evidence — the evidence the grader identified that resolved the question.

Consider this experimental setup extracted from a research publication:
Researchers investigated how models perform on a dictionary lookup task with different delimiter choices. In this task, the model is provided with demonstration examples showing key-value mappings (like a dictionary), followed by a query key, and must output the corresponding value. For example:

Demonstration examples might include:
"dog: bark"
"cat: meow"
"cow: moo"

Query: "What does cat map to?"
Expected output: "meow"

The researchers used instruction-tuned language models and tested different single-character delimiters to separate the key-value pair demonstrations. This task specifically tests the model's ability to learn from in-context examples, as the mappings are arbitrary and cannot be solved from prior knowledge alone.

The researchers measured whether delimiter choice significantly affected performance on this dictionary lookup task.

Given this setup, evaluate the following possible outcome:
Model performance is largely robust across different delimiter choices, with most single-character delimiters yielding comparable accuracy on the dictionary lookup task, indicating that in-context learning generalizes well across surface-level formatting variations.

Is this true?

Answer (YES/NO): NO